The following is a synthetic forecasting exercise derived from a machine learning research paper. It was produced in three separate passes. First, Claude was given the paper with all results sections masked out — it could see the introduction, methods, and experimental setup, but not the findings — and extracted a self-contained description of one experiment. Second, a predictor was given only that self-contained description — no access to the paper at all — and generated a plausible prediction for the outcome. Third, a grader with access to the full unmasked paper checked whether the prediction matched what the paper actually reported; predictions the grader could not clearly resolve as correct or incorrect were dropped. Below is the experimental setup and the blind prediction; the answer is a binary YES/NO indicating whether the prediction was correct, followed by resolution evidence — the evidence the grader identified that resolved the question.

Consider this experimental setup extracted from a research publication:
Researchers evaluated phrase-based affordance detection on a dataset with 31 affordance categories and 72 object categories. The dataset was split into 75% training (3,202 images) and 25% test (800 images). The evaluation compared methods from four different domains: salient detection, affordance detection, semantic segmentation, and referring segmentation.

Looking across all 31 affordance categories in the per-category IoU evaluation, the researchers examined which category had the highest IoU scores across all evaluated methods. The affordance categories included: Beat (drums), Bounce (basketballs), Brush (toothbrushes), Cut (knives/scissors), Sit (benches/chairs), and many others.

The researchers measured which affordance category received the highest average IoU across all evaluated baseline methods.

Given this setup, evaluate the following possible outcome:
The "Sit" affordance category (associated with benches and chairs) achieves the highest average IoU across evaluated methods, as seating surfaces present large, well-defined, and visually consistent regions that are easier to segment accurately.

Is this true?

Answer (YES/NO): NO